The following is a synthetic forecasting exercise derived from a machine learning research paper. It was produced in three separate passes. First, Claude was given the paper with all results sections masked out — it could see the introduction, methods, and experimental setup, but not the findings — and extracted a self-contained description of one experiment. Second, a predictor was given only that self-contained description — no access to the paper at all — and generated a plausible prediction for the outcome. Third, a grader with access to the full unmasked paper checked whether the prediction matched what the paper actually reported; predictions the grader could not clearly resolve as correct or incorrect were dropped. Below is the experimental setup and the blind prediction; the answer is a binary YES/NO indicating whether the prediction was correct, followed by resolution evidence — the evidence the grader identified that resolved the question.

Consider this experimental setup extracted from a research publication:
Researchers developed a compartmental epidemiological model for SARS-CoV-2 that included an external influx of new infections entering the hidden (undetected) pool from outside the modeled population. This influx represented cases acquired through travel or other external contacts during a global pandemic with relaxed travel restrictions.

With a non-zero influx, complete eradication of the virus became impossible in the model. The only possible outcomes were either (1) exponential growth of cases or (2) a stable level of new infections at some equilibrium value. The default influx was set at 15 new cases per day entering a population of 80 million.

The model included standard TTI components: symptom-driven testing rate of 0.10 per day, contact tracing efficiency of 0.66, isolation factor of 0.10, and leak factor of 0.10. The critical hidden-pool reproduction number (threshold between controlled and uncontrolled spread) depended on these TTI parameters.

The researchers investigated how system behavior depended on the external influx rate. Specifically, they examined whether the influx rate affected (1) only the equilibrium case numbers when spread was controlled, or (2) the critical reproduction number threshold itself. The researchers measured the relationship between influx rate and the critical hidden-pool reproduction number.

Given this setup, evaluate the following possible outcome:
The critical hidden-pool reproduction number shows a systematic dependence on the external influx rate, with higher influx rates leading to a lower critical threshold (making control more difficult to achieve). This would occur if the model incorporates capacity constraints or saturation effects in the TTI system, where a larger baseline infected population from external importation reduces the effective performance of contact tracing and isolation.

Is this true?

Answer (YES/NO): NO